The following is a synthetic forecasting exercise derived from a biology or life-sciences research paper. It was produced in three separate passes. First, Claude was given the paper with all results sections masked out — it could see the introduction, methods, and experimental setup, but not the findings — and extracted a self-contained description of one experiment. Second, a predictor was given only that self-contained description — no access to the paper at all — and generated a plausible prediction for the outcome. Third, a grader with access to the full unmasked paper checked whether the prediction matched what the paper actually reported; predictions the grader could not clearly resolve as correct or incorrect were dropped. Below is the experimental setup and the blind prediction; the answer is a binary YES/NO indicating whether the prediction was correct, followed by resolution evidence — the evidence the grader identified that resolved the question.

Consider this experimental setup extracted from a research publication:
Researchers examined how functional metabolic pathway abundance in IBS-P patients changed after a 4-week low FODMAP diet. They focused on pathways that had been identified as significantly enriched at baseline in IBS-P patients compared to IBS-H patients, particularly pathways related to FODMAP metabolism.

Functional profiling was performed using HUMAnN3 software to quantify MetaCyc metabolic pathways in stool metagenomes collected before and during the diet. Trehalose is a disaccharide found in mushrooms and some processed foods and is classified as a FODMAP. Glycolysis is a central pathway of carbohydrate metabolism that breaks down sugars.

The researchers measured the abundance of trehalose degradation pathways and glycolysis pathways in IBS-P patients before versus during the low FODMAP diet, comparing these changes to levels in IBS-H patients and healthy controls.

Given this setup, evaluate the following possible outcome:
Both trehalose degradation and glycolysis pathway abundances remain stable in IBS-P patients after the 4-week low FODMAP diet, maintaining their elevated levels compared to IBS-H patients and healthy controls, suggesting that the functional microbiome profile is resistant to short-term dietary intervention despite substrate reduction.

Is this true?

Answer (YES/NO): NO